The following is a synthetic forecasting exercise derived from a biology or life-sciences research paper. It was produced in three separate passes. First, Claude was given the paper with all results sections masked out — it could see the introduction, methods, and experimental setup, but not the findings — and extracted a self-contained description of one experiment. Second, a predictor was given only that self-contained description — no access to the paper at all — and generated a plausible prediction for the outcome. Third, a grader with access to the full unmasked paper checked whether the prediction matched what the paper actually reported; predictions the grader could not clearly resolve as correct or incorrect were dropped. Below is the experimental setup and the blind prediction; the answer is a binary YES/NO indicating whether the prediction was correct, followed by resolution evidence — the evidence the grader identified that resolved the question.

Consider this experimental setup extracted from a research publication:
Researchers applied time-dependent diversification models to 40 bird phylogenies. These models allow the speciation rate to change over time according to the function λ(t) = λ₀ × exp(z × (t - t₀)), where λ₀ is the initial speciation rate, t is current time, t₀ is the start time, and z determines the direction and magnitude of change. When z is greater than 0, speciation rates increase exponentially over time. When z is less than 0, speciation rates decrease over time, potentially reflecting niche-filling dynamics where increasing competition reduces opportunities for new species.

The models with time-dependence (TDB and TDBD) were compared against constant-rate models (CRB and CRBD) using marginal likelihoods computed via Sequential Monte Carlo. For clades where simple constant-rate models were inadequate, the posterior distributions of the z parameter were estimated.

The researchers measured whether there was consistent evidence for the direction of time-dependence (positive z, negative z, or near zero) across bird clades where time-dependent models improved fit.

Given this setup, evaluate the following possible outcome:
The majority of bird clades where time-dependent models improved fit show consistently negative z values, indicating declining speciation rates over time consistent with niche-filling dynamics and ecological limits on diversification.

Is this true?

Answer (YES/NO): YES